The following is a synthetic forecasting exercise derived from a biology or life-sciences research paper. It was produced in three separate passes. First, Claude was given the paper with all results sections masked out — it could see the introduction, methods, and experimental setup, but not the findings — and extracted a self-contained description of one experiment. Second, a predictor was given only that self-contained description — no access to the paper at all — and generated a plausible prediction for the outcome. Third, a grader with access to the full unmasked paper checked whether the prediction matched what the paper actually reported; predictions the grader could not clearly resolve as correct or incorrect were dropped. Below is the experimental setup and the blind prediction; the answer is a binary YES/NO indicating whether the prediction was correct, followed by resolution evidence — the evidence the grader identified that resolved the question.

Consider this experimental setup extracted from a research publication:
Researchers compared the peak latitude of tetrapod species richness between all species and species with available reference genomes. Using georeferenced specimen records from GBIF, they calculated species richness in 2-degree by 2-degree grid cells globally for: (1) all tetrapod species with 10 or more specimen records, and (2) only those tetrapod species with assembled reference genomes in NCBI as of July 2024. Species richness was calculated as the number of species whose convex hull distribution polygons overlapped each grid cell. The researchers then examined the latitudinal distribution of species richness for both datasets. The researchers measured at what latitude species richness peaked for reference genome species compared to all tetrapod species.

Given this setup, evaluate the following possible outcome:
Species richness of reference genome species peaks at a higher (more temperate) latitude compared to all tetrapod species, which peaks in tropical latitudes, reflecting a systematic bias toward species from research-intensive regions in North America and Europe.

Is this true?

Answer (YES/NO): YES